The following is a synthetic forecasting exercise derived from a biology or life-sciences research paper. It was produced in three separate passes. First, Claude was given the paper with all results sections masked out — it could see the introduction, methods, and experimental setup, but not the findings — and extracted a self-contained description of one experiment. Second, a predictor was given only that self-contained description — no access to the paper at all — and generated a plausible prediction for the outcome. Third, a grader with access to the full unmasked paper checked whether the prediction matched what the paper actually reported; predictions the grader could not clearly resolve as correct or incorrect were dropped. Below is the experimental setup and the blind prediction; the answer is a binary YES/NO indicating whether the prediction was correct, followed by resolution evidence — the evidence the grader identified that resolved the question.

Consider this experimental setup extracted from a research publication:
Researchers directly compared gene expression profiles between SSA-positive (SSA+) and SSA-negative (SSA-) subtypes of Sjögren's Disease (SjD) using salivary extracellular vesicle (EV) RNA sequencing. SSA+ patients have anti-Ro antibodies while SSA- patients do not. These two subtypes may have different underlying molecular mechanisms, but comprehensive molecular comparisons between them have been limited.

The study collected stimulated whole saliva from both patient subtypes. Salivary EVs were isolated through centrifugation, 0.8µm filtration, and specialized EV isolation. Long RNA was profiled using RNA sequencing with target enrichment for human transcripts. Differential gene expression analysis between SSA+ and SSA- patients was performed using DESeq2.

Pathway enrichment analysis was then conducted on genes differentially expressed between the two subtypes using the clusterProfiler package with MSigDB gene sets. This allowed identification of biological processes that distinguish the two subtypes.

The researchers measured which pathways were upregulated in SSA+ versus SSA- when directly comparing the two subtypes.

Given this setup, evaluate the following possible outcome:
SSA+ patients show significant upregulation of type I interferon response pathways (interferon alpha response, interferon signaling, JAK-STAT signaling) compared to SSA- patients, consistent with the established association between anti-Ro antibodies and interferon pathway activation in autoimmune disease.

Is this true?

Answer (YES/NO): YES